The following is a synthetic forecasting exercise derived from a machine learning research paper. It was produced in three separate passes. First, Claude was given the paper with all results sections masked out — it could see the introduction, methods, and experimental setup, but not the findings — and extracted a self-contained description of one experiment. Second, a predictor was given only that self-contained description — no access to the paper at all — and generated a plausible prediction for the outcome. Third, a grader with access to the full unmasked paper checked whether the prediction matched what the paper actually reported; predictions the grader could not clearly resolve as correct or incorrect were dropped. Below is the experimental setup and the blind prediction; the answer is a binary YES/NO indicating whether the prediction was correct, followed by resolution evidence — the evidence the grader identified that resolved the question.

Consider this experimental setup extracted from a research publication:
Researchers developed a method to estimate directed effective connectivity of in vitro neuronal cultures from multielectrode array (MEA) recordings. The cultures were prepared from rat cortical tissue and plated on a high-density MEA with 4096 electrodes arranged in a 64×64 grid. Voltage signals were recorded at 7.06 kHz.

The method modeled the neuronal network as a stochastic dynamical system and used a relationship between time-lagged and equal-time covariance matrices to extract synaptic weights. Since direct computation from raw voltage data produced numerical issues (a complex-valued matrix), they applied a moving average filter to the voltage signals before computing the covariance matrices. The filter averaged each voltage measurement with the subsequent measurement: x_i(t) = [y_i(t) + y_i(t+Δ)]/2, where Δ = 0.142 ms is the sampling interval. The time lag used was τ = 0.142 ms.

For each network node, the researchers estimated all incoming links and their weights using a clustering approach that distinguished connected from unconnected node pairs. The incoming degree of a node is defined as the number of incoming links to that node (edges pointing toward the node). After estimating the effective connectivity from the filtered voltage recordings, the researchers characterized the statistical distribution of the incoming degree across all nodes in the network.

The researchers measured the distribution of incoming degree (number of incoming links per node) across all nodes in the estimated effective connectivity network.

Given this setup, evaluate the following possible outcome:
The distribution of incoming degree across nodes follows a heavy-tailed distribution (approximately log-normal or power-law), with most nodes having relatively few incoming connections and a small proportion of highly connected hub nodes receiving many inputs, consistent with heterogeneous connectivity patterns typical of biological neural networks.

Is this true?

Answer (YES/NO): NO